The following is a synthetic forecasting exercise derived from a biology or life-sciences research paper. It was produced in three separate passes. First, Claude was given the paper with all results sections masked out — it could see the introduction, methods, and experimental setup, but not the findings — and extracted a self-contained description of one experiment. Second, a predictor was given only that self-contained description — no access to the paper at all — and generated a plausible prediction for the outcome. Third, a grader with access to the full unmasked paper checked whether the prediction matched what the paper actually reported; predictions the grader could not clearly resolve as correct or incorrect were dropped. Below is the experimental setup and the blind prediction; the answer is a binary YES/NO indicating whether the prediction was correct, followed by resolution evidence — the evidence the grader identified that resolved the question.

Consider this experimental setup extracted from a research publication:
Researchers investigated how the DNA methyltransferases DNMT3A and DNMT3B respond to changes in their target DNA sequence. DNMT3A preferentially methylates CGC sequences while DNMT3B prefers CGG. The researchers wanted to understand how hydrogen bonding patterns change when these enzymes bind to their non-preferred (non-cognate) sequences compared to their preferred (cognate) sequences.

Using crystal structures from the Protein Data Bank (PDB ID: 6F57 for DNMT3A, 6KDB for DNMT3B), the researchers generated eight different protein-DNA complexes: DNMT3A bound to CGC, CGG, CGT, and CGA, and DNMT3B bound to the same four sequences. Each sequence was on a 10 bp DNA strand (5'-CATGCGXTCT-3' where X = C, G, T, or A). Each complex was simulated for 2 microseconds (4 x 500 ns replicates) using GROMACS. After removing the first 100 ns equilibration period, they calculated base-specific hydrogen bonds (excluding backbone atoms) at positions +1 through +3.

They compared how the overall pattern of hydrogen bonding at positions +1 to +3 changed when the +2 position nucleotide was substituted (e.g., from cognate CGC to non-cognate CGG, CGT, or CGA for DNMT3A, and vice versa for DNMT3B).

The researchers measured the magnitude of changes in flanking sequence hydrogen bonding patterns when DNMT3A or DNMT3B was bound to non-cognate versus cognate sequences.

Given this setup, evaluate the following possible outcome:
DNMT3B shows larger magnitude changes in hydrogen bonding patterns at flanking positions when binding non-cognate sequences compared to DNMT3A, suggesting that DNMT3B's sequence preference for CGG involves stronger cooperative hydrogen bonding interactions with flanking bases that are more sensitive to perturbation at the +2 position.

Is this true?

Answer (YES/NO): NO